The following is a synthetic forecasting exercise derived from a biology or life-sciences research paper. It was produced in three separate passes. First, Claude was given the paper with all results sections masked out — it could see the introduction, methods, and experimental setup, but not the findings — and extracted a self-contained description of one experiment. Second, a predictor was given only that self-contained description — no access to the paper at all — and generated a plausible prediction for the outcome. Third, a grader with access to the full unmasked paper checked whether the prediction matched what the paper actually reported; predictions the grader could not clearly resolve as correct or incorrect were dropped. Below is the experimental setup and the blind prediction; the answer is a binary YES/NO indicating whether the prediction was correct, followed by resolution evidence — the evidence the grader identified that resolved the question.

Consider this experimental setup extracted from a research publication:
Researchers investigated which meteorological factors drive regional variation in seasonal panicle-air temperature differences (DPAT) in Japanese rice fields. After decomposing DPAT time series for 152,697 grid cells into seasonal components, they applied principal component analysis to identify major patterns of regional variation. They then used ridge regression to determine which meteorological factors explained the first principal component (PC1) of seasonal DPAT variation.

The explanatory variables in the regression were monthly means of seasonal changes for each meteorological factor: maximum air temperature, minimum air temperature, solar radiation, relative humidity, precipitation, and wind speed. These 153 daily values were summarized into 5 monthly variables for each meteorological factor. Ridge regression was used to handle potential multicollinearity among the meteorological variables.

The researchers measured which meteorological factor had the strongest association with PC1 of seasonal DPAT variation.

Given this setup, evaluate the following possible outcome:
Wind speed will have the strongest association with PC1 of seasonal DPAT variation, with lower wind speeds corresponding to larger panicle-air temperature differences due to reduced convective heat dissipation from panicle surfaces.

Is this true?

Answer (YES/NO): NO